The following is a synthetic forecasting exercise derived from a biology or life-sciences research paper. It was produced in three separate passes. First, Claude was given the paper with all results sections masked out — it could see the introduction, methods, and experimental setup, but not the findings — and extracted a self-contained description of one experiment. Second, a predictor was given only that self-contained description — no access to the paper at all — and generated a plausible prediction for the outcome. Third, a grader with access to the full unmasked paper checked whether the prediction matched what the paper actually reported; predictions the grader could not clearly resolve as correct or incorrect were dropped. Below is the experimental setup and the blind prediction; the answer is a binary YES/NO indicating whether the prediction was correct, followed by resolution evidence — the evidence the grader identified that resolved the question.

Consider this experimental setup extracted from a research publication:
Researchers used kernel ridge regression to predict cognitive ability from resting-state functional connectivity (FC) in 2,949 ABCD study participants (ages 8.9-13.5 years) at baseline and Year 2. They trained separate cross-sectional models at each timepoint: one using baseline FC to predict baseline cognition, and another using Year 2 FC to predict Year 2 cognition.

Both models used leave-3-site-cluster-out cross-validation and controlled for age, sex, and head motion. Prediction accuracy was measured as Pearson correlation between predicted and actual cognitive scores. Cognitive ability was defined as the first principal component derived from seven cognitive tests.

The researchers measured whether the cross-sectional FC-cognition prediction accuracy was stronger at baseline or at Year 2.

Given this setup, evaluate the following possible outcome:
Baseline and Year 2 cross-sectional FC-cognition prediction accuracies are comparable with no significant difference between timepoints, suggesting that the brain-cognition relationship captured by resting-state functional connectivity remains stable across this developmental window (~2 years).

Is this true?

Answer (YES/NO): NO